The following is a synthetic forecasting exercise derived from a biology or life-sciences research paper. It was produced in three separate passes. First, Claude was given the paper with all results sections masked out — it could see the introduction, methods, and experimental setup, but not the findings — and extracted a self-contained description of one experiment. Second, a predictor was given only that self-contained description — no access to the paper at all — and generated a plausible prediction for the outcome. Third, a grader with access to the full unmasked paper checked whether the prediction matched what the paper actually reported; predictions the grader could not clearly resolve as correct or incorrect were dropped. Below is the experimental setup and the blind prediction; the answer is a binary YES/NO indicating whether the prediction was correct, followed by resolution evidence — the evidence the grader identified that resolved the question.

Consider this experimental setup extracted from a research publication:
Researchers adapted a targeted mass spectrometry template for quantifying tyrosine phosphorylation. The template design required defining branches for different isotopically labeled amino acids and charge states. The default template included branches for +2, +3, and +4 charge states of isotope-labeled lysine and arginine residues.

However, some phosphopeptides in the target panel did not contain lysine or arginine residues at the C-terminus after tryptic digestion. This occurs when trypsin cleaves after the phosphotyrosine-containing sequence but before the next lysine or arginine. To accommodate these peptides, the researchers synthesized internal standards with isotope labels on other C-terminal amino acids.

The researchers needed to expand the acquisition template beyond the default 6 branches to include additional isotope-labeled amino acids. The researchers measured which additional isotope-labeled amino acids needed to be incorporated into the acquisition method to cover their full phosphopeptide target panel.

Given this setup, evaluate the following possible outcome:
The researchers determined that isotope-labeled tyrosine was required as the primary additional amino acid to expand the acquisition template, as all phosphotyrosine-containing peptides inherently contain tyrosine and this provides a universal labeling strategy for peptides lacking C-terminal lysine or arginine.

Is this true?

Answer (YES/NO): NO